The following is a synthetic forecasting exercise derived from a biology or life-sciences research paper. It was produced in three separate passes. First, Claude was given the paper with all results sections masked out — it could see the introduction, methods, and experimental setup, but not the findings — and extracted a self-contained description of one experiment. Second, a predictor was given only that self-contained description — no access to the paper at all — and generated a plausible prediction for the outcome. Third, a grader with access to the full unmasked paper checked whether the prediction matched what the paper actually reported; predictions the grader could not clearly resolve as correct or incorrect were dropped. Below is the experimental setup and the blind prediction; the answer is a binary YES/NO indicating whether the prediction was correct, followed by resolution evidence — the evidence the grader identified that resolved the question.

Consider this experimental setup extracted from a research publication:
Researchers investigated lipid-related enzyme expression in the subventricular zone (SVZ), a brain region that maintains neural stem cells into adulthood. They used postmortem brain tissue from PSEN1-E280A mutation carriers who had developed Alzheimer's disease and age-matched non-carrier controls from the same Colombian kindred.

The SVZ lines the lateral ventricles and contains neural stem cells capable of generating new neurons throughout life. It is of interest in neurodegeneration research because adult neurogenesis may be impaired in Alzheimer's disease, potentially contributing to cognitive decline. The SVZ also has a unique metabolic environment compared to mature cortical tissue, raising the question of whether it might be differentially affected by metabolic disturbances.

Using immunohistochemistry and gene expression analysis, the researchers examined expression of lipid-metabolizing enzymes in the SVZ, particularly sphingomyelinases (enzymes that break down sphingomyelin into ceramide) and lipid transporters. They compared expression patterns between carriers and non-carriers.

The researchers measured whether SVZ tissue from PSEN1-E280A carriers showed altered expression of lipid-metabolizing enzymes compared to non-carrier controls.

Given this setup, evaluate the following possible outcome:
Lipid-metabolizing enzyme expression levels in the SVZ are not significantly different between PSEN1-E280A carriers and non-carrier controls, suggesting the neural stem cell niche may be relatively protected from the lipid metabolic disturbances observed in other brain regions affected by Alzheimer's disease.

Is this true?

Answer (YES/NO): NO